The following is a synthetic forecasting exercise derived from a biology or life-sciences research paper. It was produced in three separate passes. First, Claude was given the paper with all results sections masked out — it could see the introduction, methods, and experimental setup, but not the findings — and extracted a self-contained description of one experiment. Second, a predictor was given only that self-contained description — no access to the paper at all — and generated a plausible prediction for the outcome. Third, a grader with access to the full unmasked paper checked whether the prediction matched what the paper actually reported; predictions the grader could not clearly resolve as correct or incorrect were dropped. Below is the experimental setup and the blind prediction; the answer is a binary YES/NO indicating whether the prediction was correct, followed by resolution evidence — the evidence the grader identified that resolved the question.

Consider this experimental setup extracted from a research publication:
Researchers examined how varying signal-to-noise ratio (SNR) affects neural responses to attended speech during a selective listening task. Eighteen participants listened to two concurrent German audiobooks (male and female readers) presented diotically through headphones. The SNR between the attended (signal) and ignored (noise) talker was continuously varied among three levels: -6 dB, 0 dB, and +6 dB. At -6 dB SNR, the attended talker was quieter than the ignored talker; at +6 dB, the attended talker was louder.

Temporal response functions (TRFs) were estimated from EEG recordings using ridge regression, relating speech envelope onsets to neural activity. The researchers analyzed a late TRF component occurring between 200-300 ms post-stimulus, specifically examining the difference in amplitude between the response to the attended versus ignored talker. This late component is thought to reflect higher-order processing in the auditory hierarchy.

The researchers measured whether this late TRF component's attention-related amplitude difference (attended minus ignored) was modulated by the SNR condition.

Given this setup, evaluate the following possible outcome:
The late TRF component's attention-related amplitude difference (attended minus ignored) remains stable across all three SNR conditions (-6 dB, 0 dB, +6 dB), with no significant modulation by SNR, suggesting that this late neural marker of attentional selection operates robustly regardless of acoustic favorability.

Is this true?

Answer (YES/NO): YES